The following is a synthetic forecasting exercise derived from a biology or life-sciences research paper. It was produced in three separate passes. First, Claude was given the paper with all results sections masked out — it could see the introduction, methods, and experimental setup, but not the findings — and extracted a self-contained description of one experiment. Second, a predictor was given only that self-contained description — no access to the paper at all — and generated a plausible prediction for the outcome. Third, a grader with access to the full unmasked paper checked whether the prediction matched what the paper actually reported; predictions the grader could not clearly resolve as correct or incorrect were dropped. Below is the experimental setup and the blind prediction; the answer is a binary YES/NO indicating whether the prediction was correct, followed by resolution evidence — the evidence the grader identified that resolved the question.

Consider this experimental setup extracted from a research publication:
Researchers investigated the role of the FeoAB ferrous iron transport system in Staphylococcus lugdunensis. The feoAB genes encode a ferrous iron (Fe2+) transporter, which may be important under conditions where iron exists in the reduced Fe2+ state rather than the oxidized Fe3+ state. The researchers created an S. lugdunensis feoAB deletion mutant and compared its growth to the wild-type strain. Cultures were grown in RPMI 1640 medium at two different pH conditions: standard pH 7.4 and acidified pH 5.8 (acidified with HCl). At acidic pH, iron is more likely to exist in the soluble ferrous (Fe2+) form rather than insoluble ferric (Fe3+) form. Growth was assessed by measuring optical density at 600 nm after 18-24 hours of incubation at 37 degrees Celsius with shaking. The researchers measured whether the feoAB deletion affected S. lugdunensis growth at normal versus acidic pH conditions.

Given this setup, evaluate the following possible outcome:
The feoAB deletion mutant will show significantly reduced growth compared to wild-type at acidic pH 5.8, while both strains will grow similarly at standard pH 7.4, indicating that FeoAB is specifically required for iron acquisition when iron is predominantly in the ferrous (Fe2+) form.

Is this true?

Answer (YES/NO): NO